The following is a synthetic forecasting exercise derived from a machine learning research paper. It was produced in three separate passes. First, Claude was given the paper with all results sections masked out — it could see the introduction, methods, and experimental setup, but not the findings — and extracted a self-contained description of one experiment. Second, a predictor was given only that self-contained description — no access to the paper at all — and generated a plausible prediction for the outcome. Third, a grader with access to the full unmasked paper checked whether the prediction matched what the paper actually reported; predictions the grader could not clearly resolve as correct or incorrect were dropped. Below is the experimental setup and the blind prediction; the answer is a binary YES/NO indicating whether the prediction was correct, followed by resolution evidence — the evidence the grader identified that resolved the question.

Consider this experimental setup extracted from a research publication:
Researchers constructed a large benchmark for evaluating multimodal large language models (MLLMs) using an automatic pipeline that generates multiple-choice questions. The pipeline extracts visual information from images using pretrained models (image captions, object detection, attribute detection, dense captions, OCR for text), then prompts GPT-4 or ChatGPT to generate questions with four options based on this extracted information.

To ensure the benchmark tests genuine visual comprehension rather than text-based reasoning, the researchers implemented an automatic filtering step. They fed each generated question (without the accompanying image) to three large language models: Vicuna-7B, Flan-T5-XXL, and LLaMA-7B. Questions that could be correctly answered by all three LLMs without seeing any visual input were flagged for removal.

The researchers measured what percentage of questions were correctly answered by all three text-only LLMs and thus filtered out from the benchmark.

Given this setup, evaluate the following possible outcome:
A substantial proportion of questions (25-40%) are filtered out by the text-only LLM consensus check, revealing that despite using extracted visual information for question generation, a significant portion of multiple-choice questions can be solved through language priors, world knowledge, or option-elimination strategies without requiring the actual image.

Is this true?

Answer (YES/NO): NO